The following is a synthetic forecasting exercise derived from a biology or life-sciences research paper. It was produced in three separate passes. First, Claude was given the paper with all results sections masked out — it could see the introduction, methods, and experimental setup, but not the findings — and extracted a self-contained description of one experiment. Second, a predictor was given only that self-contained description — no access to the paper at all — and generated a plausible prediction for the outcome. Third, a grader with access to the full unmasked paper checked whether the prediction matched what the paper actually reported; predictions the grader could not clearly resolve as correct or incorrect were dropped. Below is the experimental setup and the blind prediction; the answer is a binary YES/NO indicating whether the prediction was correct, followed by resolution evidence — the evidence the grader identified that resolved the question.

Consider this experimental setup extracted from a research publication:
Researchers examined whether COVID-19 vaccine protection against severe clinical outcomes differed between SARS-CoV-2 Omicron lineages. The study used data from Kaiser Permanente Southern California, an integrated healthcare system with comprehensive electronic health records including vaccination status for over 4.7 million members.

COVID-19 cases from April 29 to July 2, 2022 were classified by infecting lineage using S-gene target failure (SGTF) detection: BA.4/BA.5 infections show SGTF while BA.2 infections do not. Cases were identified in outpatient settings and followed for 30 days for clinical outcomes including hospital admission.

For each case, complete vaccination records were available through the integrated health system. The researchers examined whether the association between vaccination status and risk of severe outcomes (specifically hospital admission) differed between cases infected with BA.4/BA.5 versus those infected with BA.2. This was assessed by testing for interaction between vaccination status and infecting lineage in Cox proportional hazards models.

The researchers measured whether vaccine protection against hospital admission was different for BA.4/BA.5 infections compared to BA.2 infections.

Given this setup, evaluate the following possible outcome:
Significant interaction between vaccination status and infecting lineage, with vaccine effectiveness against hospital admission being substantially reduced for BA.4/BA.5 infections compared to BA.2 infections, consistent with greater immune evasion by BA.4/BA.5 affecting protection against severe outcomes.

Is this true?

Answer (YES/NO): NO